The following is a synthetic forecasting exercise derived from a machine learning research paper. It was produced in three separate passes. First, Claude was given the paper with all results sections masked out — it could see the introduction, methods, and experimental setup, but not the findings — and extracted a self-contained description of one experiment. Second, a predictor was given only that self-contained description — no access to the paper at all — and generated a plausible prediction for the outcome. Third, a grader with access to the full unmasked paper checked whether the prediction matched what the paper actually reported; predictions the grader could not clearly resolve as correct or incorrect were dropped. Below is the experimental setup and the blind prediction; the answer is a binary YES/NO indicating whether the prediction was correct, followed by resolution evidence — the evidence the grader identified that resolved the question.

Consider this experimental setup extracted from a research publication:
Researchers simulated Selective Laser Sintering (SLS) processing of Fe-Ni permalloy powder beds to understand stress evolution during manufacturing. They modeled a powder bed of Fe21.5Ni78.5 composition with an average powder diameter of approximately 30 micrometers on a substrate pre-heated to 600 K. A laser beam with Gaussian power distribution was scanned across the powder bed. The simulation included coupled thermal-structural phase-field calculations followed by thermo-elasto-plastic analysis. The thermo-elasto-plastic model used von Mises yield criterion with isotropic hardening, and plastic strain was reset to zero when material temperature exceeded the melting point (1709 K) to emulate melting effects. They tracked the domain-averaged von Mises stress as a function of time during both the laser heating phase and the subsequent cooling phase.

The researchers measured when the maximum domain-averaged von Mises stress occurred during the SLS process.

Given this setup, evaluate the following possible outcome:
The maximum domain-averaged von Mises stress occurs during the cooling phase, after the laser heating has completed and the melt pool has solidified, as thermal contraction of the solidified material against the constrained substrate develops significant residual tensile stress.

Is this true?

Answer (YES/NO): YES